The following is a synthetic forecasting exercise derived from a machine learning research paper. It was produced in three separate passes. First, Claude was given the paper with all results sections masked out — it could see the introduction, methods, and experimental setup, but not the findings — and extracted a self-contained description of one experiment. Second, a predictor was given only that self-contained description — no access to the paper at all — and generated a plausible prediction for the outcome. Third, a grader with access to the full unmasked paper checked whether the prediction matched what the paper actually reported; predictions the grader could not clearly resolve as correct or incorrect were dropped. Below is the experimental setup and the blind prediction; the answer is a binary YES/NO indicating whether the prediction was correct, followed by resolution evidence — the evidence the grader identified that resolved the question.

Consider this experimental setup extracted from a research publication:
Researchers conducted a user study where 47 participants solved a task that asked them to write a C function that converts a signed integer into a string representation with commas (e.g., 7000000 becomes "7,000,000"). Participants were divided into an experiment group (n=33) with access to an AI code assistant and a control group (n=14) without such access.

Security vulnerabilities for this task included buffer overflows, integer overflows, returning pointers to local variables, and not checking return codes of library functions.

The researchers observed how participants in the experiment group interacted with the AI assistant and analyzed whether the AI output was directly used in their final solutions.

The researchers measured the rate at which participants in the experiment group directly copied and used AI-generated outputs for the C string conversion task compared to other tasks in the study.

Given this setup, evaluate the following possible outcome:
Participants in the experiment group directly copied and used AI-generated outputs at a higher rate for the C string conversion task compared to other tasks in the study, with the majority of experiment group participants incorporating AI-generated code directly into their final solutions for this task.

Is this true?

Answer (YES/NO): NO